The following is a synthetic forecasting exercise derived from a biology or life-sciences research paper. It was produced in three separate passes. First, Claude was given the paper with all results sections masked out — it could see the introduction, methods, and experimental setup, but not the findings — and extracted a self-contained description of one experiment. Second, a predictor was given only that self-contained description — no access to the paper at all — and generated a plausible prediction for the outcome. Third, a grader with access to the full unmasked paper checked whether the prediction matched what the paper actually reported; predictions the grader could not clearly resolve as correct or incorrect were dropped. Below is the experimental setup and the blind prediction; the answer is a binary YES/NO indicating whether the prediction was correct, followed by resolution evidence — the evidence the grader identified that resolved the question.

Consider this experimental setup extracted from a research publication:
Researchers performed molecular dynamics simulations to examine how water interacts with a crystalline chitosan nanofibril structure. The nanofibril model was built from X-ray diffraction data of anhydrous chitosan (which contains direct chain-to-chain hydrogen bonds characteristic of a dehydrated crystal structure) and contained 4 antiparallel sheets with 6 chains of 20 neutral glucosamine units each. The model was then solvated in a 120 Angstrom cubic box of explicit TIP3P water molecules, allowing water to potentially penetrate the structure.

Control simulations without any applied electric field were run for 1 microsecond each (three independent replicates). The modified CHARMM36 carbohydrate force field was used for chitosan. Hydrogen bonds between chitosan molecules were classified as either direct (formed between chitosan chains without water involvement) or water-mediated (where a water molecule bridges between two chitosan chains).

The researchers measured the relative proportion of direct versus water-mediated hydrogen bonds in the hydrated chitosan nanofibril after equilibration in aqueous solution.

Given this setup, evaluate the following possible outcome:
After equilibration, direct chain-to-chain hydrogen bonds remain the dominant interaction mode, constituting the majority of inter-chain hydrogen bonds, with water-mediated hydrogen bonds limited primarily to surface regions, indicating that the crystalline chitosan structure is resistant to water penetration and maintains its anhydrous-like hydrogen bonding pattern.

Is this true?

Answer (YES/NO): NO